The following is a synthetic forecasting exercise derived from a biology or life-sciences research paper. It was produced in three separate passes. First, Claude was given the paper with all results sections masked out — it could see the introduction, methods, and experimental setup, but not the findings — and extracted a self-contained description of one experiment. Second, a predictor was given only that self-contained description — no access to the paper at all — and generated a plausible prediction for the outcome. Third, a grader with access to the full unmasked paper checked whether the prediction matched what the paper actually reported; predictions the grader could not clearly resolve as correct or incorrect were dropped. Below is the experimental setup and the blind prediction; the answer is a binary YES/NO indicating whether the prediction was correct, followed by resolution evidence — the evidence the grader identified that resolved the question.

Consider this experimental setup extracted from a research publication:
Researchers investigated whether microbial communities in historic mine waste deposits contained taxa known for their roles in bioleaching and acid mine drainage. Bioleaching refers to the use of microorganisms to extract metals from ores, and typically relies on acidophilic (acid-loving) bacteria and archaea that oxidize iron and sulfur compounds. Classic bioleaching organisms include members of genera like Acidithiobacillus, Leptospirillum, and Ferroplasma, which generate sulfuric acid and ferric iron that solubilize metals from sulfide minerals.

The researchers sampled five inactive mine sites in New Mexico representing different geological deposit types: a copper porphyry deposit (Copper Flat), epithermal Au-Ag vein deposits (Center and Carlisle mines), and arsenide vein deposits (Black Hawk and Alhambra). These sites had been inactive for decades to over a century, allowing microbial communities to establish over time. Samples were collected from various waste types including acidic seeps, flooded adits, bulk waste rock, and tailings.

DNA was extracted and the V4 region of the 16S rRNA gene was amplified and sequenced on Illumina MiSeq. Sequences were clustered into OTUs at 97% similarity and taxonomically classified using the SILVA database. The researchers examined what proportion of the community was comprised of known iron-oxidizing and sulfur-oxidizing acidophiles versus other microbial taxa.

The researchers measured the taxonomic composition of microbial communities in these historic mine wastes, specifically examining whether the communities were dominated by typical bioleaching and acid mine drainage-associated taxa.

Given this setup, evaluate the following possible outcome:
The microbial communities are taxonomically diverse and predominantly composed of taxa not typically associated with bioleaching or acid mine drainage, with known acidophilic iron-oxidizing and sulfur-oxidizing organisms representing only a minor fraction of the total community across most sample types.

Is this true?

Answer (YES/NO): YES